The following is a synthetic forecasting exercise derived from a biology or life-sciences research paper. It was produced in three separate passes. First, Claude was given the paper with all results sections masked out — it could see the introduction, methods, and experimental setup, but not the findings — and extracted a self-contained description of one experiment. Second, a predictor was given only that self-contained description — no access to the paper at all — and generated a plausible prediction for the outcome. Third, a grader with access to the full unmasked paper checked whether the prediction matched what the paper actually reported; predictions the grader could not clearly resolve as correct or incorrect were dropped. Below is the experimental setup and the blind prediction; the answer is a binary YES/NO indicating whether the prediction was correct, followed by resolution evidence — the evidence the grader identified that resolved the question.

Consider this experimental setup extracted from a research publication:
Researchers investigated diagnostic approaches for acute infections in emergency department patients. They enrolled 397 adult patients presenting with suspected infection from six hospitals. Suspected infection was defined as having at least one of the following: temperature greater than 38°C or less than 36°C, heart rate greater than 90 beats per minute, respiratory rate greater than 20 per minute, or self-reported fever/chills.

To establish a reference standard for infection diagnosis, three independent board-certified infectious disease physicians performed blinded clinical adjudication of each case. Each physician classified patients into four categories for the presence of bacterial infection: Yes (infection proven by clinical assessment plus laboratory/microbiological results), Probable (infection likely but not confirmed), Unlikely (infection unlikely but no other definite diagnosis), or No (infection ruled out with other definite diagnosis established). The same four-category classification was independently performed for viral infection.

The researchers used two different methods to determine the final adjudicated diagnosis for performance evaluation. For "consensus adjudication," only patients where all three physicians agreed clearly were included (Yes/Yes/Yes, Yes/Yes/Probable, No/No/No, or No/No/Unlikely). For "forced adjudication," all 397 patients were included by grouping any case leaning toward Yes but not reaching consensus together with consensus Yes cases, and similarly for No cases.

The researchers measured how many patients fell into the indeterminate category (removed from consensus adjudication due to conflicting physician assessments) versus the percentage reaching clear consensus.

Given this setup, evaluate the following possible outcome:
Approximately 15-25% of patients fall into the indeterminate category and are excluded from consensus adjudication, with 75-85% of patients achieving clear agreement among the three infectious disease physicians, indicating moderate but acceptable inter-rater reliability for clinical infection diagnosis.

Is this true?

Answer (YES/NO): NO